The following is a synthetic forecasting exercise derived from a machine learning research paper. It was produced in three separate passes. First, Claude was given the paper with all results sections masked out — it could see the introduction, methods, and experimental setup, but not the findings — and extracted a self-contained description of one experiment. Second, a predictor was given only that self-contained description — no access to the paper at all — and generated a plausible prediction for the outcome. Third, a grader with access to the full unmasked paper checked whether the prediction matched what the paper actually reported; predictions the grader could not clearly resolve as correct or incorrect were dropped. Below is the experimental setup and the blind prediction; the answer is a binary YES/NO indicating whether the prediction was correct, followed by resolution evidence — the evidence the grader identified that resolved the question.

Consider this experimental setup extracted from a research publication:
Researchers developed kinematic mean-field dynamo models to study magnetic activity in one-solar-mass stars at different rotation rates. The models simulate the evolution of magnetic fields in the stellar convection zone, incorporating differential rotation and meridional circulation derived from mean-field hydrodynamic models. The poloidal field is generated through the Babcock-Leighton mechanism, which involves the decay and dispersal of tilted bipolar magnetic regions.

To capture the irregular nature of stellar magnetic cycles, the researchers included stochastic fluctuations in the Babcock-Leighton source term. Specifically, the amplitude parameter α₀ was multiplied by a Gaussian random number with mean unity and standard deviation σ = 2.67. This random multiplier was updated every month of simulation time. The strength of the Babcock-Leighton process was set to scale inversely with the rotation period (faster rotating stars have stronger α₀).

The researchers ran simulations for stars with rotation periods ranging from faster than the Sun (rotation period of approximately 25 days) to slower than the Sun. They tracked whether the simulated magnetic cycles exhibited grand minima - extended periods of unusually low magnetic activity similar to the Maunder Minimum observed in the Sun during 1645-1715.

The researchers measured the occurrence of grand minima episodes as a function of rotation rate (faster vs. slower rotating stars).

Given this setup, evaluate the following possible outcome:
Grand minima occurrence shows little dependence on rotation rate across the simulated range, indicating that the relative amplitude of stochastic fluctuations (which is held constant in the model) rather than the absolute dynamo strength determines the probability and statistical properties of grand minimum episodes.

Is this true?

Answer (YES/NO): NO